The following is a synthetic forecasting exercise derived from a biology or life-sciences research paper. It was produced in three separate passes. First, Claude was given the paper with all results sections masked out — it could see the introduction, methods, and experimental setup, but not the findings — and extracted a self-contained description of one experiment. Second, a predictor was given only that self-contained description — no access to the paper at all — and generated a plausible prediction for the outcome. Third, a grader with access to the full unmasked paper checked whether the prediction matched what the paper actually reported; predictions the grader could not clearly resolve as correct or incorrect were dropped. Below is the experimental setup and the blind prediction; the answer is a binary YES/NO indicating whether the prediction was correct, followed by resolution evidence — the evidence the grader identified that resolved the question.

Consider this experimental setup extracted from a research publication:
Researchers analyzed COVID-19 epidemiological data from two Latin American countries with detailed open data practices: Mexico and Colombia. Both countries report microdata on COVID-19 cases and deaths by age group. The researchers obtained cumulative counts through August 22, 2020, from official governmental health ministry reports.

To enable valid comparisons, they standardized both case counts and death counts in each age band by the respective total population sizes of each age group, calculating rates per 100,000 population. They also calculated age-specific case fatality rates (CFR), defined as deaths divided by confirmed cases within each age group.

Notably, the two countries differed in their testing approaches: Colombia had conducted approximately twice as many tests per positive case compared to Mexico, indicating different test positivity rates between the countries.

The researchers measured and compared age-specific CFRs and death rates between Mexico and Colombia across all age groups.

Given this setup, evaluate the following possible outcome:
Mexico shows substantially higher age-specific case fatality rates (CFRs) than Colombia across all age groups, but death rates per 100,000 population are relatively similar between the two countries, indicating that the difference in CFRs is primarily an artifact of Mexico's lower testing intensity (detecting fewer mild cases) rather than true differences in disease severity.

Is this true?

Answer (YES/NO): NO